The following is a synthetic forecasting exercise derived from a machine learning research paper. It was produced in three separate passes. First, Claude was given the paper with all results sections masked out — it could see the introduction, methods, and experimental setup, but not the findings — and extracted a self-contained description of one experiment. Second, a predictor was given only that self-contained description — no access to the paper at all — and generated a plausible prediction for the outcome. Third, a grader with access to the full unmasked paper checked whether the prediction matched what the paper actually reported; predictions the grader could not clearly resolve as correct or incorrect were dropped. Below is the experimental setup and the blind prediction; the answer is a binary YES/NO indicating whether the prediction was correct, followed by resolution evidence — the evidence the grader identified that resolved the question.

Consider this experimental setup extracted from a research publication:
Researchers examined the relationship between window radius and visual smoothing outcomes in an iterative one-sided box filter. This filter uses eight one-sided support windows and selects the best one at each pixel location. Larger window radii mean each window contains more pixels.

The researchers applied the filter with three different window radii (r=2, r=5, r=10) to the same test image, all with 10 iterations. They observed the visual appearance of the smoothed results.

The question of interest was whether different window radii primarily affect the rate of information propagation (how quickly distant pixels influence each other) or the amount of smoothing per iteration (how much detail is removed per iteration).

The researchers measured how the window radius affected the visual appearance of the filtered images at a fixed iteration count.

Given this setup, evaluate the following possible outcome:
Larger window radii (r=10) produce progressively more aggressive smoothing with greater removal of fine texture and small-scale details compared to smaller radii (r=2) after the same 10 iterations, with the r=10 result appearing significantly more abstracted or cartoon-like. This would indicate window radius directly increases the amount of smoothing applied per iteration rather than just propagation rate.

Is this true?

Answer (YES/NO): NO